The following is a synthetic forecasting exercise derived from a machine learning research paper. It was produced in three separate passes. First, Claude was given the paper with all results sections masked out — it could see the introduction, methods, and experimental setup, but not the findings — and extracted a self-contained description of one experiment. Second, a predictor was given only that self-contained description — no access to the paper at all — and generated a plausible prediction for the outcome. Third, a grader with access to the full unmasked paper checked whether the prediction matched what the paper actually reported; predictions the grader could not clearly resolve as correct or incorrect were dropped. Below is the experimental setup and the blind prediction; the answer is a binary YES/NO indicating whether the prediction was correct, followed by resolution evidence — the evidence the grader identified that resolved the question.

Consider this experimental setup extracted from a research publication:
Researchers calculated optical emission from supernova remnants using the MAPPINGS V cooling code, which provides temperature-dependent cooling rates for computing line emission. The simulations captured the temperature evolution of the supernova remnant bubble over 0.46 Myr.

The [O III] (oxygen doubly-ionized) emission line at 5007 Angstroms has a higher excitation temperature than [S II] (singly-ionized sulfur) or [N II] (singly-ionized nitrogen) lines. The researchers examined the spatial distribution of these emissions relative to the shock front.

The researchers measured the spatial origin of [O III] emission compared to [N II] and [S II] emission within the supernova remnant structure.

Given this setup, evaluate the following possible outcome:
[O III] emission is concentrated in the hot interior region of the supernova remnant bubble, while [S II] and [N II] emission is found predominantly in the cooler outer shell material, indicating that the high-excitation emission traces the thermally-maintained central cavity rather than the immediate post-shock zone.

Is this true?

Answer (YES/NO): YES